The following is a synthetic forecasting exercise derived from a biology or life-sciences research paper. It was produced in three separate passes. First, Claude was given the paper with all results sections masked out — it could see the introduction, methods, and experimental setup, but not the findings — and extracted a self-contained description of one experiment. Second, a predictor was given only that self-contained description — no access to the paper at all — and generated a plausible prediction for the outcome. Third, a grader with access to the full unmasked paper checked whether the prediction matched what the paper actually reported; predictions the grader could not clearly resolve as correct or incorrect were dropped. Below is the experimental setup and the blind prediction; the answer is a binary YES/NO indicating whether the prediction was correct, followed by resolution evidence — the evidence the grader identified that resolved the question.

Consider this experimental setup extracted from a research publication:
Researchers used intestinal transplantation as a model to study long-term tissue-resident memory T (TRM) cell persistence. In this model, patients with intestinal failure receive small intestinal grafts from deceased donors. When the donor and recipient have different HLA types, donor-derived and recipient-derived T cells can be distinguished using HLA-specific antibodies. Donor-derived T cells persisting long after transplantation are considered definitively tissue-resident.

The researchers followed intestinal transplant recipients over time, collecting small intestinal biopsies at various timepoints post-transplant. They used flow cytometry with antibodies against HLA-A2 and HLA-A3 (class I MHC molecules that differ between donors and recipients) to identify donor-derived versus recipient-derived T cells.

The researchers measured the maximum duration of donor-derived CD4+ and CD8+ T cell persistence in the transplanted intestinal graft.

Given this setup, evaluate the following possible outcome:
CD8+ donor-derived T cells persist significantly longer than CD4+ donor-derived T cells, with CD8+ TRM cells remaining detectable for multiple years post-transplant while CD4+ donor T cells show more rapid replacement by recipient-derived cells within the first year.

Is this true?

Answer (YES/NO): NO